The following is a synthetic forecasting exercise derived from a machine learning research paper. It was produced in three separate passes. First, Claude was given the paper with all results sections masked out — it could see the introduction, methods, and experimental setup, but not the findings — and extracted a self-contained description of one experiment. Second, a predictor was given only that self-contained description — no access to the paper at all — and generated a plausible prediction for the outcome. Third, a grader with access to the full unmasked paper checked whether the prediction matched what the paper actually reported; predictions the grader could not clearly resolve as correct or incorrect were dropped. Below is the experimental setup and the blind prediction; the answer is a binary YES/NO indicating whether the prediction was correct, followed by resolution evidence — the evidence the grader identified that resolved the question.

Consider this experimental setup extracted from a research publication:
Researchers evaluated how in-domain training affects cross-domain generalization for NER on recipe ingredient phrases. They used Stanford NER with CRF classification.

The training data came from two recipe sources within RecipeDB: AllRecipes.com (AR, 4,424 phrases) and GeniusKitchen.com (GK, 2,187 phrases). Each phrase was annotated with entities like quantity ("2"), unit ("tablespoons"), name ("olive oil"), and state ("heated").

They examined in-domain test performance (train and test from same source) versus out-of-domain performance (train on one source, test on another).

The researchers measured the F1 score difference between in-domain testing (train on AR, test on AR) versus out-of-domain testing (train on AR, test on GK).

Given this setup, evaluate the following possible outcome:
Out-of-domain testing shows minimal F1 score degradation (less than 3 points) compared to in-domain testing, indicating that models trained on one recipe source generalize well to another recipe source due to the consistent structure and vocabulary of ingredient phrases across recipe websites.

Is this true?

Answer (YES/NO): NO